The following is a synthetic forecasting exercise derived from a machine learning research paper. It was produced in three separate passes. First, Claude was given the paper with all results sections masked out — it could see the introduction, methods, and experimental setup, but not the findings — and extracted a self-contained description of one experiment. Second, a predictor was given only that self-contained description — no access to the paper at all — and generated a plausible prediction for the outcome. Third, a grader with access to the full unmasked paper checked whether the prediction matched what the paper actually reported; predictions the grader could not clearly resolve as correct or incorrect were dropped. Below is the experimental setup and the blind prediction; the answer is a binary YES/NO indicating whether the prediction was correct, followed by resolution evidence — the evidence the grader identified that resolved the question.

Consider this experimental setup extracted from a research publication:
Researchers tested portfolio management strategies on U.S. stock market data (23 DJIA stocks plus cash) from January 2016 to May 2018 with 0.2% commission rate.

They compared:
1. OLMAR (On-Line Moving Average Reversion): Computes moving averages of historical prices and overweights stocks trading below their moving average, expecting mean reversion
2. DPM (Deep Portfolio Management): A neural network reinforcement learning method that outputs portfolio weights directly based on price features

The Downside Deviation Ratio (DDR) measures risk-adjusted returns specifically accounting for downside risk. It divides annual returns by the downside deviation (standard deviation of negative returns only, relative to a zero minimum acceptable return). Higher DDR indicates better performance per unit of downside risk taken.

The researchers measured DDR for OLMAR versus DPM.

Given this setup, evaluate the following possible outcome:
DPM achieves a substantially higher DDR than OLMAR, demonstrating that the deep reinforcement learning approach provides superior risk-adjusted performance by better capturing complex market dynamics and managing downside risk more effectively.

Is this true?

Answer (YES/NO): YES